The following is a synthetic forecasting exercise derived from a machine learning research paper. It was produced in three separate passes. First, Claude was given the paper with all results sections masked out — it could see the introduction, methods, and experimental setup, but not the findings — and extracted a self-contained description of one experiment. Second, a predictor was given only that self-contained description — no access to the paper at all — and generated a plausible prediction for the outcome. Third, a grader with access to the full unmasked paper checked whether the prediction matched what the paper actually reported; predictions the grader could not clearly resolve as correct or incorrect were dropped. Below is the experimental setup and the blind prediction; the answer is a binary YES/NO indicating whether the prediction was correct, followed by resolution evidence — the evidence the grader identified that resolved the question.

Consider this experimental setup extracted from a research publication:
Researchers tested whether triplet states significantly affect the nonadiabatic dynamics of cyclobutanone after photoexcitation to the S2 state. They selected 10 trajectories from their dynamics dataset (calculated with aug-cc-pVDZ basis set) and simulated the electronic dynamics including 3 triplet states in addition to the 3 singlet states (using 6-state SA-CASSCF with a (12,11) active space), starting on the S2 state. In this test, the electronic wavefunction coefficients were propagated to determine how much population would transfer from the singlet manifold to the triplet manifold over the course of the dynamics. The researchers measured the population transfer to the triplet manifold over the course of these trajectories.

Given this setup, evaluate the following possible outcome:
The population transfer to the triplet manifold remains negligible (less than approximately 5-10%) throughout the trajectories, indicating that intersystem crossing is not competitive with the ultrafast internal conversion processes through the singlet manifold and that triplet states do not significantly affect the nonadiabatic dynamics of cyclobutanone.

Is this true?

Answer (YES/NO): YES